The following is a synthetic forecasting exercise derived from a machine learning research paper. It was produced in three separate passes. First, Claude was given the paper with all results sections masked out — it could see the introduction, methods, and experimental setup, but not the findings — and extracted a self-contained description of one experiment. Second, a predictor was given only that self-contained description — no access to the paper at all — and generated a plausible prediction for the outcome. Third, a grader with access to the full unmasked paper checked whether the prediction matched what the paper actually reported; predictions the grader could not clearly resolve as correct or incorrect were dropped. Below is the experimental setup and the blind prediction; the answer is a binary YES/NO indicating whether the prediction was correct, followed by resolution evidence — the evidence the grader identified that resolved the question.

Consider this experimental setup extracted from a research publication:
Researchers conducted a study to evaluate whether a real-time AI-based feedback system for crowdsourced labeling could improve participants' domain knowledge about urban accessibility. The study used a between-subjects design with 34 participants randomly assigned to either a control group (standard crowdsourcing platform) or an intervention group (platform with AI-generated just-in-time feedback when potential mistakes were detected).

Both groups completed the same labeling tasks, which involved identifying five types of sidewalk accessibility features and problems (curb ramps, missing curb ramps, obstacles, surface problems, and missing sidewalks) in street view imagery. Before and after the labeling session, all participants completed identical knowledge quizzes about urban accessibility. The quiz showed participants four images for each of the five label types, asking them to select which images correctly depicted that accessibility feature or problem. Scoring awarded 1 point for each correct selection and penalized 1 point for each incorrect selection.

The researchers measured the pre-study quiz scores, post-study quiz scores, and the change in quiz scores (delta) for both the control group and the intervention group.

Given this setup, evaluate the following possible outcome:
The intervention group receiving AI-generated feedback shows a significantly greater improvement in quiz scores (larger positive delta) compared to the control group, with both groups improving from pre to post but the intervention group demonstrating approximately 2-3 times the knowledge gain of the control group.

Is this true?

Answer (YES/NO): NO